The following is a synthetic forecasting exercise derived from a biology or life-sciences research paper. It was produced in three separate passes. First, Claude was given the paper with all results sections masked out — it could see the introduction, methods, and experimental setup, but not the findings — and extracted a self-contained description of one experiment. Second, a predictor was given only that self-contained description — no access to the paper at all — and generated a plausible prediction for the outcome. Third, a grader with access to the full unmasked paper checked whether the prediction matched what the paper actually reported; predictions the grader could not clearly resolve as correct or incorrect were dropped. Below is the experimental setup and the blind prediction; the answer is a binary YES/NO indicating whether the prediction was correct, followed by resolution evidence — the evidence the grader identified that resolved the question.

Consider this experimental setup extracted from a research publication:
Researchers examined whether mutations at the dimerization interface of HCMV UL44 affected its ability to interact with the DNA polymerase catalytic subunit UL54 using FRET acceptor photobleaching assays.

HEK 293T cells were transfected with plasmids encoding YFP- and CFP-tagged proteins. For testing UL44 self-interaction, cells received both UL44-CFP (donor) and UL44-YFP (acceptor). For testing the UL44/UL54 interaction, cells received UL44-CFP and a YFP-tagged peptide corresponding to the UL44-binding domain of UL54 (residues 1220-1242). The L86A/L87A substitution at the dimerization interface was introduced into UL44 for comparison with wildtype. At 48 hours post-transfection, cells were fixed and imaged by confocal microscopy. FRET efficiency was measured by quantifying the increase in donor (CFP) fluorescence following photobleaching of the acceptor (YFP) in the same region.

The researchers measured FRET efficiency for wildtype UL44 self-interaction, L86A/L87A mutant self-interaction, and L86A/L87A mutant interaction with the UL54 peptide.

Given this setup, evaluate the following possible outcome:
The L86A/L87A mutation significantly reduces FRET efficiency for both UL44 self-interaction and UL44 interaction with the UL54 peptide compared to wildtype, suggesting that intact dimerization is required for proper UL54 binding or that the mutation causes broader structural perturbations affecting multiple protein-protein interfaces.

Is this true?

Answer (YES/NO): NO